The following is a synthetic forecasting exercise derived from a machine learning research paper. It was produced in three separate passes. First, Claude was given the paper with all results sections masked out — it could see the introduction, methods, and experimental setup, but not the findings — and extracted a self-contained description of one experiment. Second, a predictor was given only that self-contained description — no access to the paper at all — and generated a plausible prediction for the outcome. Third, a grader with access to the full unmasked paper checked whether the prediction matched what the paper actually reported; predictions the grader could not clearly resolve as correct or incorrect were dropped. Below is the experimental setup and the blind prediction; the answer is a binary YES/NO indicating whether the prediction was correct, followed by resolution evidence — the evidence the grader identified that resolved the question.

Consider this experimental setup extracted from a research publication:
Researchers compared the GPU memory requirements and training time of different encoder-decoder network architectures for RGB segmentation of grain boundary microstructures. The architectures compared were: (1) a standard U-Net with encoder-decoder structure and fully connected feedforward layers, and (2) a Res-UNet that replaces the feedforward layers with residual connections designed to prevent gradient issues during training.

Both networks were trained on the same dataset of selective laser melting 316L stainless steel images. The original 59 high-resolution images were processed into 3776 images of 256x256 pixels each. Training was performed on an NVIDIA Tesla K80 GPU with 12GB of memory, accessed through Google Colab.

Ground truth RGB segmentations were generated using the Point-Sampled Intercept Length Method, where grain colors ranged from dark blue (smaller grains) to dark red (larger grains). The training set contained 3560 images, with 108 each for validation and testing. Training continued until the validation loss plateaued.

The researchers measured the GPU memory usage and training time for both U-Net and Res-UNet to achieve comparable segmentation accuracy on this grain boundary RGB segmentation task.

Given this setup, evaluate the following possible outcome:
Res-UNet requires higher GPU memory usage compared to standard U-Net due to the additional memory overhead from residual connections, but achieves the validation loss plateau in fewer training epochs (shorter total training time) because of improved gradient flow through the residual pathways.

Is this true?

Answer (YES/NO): NO